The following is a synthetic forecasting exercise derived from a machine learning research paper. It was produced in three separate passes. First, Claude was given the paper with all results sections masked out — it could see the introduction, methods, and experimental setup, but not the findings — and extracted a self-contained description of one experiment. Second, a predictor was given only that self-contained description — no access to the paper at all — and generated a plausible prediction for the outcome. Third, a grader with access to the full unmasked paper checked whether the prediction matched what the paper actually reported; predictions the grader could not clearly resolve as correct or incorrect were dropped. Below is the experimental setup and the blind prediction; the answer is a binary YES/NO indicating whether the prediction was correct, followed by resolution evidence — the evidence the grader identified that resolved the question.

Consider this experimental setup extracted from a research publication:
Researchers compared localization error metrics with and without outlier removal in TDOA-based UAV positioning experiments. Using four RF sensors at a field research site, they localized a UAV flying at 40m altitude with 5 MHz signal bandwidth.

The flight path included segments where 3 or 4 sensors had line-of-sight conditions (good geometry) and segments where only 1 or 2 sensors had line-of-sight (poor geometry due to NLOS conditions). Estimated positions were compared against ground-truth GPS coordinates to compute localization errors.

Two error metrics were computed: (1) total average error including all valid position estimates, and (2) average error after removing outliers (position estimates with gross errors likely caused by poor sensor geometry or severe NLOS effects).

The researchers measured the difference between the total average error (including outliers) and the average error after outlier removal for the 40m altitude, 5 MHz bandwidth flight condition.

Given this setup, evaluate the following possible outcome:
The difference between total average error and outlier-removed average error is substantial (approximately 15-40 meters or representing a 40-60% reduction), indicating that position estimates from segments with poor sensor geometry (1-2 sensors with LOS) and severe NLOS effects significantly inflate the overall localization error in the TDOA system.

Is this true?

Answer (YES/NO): NO